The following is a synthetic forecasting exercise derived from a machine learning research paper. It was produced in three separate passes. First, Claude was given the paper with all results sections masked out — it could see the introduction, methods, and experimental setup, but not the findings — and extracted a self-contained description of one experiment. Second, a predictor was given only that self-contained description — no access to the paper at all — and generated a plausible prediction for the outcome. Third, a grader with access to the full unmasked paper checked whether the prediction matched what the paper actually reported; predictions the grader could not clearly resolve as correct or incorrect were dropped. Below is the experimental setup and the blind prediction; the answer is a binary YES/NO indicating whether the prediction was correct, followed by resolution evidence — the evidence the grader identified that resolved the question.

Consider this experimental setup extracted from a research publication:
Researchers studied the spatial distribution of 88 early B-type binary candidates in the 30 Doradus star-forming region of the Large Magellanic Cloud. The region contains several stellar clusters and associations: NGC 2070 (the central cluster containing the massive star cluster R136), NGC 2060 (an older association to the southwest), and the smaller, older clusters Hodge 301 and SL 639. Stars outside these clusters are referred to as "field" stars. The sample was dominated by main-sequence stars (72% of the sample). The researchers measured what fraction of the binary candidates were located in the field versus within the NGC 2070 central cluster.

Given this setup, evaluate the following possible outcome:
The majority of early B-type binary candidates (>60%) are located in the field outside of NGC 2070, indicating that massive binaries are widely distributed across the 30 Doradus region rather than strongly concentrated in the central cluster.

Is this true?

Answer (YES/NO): YES